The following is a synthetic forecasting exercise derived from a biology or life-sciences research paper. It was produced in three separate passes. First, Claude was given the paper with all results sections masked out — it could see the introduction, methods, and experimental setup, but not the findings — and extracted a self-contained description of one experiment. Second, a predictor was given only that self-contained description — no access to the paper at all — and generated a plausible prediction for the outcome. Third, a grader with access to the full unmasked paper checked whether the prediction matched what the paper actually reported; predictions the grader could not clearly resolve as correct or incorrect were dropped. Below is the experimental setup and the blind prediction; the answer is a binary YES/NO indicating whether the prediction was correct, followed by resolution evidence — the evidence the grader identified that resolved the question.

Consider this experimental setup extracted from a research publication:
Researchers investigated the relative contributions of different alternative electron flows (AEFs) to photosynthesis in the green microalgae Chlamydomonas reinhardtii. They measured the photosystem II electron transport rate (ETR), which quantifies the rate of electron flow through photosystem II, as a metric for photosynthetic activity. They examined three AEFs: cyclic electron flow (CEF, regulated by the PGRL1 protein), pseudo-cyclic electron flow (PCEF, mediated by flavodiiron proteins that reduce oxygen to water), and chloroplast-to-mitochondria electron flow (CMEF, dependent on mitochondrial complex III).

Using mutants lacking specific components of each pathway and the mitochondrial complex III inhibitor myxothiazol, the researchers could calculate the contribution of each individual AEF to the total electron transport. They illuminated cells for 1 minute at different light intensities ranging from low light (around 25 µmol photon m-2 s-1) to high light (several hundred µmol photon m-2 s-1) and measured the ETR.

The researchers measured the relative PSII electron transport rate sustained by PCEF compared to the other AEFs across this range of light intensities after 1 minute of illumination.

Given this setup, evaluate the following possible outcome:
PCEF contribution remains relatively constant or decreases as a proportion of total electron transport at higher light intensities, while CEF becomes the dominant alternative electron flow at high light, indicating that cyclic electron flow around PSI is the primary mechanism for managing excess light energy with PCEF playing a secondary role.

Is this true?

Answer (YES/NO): NO